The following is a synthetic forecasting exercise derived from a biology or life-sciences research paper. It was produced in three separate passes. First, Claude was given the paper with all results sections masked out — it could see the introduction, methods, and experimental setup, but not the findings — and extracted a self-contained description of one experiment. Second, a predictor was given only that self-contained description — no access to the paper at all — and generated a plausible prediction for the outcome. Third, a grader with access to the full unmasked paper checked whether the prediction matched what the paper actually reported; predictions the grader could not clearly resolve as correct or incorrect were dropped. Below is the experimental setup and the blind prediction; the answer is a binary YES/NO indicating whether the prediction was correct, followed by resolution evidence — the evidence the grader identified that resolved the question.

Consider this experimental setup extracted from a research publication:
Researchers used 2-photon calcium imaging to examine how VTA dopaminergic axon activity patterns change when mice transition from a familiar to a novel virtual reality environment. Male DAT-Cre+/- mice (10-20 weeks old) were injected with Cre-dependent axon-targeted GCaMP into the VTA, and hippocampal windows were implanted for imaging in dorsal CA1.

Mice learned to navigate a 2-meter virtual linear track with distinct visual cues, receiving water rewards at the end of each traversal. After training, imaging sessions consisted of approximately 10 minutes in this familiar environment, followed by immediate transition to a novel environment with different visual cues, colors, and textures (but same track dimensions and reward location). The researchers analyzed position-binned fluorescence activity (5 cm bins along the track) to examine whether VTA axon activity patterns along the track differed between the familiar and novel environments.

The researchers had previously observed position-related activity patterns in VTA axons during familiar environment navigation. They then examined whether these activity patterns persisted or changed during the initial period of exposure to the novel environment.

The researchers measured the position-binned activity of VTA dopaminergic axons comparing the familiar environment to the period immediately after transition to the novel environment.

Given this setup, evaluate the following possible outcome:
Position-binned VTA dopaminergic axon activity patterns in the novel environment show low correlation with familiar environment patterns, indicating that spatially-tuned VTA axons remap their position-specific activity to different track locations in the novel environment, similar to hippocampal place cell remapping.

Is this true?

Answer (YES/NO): NO